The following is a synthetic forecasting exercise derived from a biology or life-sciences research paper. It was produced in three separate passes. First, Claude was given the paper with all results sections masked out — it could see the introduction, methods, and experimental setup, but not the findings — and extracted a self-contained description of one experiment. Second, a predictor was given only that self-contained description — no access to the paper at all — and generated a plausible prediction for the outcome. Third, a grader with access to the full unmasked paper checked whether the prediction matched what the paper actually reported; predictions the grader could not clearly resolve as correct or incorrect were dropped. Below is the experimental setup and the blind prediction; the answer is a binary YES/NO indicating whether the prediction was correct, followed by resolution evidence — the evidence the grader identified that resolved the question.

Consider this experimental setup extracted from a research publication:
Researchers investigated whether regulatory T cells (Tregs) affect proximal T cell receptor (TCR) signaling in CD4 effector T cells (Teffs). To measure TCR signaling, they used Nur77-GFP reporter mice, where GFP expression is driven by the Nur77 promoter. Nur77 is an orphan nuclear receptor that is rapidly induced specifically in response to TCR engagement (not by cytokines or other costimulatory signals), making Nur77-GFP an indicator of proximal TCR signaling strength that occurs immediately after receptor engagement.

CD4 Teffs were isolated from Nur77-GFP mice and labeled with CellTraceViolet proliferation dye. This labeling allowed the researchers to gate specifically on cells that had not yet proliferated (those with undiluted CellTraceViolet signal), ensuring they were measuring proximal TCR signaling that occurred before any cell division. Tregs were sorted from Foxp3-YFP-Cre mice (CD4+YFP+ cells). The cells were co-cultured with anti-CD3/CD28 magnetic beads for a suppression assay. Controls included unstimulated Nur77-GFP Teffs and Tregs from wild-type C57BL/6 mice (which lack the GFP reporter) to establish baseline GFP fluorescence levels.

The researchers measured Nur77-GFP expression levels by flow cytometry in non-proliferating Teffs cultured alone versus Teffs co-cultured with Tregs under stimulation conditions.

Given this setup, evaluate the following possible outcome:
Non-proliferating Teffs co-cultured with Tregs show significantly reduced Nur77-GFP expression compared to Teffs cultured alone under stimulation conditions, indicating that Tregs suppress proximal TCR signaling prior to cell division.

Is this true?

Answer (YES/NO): NO